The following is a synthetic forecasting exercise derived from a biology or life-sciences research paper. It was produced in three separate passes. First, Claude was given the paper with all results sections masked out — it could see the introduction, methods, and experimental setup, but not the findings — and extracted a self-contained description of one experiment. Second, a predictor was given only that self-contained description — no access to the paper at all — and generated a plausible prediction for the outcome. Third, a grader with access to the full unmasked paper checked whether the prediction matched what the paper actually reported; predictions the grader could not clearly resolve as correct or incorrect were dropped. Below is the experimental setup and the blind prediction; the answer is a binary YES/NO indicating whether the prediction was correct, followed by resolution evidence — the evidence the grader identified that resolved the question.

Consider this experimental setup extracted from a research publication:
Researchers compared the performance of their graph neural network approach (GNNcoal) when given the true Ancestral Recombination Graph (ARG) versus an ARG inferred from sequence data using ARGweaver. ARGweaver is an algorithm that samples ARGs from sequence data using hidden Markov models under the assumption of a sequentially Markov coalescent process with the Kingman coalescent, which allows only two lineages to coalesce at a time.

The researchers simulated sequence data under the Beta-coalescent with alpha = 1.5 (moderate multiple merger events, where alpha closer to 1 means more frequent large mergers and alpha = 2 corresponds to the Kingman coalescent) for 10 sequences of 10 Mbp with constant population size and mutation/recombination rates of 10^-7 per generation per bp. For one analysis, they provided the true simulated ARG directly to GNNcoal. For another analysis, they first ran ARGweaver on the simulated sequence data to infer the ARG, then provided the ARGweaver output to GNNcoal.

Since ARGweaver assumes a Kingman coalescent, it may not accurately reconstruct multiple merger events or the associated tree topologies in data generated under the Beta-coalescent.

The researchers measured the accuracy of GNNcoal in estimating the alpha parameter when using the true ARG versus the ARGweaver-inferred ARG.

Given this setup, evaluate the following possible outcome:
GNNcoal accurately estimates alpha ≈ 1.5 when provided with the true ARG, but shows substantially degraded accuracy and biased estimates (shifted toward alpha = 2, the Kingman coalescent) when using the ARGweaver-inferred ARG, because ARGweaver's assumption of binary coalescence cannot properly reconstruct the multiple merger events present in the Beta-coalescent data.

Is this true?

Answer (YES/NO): YES